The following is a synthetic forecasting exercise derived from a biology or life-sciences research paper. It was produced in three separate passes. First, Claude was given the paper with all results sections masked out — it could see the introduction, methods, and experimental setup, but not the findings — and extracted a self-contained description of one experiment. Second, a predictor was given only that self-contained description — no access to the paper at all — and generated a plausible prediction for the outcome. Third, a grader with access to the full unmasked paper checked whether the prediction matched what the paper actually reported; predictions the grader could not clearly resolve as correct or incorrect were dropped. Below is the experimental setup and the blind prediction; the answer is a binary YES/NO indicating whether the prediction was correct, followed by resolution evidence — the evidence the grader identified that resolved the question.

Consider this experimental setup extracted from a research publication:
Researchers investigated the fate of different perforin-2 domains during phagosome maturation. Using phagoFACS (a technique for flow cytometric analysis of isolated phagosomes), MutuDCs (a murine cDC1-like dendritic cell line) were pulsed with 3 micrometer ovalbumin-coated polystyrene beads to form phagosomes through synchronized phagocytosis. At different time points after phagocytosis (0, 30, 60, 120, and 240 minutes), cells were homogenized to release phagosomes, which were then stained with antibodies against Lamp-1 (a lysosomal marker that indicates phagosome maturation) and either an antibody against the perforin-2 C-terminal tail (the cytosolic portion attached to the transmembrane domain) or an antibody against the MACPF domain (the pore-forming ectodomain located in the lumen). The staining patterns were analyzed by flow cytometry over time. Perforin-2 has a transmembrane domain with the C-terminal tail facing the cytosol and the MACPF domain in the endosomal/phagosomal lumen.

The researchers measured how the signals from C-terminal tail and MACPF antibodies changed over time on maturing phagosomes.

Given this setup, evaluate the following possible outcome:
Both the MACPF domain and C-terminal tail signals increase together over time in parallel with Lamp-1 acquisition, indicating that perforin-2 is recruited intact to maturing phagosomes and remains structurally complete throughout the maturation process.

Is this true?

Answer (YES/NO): NO